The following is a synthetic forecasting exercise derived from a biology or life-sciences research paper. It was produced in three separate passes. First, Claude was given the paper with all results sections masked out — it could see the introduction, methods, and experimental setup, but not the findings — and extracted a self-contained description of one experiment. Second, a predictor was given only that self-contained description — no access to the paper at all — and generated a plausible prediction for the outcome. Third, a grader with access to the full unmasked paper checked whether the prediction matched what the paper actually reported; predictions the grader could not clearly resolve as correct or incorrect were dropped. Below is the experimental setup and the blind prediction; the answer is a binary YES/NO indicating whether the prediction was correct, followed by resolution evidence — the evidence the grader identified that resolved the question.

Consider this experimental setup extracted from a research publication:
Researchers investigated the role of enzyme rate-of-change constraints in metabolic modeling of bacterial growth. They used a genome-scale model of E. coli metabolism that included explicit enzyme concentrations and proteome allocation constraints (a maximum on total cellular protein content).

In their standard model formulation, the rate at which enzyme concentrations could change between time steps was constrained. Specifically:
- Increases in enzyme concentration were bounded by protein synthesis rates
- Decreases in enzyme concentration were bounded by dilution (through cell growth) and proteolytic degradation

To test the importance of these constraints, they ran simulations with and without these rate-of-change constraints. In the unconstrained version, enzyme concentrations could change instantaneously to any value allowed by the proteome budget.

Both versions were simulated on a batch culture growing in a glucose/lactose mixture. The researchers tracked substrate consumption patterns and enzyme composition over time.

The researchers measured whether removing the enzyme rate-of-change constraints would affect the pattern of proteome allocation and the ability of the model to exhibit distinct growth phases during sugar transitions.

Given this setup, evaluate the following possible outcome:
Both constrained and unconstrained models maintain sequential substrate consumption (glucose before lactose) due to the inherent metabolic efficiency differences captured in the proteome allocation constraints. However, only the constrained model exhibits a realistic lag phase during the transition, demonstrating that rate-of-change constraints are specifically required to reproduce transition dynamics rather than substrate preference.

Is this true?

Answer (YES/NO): YES